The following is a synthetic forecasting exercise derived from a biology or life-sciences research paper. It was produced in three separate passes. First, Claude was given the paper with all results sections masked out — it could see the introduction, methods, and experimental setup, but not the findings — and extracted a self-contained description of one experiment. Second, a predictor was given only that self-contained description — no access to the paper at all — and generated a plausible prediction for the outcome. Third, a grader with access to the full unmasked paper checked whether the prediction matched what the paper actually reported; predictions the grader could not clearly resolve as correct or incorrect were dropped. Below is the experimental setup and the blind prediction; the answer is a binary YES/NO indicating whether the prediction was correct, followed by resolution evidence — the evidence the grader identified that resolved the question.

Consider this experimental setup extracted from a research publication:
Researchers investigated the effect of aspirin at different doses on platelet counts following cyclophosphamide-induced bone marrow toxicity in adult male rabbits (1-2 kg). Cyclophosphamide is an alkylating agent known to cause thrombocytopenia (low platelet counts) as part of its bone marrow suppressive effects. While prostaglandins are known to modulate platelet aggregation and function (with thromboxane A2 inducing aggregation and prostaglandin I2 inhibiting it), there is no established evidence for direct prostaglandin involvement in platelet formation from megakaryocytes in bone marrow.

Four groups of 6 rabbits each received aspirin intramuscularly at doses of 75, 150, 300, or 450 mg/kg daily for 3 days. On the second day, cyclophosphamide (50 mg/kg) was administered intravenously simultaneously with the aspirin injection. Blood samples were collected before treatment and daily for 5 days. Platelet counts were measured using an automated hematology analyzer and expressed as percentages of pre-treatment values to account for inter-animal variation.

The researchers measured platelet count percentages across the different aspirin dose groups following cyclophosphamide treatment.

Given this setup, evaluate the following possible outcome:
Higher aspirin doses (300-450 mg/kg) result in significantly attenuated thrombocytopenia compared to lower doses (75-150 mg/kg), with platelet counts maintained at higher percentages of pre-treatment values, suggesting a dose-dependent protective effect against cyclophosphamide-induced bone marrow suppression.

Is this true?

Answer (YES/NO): NO